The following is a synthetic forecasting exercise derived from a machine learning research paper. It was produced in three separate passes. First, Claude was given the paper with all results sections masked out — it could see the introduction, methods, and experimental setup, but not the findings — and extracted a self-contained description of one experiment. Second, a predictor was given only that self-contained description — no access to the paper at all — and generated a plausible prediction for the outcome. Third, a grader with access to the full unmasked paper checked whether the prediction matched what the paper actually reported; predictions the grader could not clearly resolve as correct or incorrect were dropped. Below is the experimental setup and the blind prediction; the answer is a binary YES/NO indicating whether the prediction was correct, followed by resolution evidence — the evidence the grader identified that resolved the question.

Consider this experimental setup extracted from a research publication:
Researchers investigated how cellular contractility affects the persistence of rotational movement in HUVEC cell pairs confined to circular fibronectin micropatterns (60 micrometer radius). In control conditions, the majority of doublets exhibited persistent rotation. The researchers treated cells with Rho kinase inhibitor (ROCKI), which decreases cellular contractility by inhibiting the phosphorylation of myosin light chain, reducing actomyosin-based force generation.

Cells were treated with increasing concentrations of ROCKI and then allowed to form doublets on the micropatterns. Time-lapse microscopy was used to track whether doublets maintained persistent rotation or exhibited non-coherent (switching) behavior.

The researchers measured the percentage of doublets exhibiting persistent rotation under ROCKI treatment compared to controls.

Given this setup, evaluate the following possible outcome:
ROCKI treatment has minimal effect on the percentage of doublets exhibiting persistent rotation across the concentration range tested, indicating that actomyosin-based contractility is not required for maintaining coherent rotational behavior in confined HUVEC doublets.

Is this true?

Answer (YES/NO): NO